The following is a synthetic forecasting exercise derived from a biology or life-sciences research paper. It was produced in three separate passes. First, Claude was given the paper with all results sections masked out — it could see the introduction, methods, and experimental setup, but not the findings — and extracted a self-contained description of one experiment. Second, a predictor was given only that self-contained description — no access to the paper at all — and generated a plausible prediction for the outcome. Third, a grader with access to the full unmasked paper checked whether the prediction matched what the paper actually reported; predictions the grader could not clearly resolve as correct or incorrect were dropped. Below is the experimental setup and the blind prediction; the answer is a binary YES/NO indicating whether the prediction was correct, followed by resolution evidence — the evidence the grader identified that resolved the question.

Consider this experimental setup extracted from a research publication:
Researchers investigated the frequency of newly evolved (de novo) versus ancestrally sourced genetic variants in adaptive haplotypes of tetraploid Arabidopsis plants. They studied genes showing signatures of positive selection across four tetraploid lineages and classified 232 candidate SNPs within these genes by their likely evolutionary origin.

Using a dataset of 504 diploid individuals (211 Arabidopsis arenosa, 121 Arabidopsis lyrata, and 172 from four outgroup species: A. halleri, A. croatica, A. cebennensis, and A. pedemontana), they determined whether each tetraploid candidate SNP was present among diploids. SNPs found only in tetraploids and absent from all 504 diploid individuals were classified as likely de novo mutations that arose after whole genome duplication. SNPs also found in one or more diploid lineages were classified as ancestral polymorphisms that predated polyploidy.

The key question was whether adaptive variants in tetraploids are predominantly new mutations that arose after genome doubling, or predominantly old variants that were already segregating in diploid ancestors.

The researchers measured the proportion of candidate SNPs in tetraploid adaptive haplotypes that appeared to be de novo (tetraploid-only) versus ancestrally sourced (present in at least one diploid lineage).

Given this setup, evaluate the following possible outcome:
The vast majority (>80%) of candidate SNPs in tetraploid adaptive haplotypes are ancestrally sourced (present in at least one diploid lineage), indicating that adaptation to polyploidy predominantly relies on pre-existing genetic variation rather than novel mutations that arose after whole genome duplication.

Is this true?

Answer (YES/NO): NO